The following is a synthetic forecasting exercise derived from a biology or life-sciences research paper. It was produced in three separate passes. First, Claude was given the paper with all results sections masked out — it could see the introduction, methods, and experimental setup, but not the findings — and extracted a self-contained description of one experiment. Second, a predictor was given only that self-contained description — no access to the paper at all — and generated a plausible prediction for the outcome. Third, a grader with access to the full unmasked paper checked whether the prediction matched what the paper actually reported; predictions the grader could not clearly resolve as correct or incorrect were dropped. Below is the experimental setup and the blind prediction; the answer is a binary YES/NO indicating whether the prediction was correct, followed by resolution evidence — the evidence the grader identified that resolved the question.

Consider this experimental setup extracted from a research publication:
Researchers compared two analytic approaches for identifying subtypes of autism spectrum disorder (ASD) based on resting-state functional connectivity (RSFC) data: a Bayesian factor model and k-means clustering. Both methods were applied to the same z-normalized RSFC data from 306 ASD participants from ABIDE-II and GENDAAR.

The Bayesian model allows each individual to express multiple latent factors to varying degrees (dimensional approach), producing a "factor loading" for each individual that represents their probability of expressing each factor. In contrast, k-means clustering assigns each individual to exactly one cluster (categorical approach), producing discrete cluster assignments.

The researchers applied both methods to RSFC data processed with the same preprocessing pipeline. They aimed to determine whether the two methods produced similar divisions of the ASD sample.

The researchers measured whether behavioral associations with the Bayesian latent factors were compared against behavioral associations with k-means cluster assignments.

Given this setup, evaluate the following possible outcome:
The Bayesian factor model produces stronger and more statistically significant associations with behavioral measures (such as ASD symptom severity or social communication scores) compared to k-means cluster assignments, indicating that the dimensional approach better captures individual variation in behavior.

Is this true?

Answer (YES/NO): YES